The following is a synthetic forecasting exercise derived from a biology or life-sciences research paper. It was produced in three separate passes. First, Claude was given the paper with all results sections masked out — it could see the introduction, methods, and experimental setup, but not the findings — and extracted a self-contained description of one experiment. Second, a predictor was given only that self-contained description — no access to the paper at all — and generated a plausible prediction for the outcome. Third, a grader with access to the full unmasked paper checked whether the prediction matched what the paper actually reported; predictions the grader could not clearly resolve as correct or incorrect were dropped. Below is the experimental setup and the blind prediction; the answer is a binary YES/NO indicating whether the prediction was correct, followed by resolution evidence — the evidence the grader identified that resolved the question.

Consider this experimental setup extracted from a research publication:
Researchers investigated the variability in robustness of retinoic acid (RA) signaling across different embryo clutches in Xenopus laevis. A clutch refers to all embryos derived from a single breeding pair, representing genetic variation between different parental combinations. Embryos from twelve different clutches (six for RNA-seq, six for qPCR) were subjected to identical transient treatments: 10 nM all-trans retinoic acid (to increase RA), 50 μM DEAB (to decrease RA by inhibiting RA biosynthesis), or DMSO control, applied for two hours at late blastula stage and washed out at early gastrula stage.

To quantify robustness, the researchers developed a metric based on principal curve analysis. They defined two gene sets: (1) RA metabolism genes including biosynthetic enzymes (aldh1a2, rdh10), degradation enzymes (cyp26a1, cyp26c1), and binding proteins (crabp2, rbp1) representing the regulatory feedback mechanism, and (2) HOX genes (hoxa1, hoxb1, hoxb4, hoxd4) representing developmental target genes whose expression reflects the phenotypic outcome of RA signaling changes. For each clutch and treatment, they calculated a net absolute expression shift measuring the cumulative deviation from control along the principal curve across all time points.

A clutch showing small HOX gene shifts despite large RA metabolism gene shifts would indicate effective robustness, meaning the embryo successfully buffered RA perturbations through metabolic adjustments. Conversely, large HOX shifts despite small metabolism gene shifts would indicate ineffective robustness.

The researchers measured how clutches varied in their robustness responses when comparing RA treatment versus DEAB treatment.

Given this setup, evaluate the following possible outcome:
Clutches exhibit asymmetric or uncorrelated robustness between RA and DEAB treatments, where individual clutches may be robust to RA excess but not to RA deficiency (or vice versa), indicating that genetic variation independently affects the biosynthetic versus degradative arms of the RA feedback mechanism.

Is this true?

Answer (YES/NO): YES